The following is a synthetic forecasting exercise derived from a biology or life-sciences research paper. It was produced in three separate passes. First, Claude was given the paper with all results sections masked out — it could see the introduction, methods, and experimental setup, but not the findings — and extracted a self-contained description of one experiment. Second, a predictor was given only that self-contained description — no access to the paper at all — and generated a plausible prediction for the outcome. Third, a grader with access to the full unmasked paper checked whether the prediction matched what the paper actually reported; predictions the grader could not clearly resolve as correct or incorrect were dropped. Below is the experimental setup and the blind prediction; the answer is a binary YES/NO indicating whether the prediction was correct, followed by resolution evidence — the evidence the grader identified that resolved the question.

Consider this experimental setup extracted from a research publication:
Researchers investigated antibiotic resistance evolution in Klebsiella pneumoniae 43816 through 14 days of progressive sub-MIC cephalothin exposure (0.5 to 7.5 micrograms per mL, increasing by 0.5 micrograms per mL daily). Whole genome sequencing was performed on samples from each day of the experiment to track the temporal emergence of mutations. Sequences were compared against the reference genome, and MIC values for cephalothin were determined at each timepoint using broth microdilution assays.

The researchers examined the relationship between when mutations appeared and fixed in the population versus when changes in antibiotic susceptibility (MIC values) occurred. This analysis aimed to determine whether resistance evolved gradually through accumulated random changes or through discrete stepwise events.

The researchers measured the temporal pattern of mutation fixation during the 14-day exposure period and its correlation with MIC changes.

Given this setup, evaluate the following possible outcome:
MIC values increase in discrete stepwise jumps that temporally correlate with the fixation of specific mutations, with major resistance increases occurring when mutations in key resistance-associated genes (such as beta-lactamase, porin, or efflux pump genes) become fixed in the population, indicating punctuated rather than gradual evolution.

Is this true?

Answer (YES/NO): NO